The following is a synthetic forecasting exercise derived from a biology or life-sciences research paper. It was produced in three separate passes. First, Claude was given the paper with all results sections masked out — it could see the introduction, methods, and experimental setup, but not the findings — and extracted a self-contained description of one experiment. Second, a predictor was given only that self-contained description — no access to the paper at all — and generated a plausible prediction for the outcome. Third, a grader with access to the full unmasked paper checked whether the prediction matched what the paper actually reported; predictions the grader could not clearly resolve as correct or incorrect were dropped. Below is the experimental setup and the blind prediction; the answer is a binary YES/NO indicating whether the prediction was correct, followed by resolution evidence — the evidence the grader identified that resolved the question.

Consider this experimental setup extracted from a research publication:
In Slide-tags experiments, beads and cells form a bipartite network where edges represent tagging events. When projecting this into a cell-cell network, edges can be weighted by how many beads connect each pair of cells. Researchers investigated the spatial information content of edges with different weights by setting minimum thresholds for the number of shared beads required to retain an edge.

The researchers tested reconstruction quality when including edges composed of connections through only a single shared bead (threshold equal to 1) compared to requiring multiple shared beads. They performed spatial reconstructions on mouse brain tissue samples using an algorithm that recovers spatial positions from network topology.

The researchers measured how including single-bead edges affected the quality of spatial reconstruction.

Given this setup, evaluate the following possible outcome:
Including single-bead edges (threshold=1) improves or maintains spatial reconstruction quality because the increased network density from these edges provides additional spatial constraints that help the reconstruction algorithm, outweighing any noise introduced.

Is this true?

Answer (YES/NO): NO